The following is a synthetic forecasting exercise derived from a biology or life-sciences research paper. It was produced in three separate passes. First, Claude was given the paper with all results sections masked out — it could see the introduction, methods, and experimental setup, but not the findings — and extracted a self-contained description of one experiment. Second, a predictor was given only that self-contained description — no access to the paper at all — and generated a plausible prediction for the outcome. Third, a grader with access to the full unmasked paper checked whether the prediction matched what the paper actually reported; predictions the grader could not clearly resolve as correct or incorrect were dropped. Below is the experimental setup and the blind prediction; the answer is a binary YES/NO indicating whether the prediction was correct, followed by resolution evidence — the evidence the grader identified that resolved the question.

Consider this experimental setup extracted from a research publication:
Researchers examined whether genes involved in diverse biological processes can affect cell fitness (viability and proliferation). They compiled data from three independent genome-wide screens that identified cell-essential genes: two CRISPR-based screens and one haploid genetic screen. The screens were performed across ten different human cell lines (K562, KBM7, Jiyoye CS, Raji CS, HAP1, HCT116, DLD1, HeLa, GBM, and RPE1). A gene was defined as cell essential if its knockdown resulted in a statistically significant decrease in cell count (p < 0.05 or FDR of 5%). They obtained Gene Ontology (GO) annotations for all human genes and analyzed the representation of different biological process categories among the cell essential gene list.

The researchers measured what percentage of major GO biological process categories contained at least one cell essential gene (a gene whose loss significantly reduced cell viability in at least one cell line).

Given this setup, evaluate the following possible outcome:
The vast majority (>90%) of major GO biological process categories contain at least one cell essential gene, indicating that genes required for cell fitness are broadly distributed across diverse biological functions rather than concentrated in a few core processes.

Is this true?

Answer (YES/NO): NO